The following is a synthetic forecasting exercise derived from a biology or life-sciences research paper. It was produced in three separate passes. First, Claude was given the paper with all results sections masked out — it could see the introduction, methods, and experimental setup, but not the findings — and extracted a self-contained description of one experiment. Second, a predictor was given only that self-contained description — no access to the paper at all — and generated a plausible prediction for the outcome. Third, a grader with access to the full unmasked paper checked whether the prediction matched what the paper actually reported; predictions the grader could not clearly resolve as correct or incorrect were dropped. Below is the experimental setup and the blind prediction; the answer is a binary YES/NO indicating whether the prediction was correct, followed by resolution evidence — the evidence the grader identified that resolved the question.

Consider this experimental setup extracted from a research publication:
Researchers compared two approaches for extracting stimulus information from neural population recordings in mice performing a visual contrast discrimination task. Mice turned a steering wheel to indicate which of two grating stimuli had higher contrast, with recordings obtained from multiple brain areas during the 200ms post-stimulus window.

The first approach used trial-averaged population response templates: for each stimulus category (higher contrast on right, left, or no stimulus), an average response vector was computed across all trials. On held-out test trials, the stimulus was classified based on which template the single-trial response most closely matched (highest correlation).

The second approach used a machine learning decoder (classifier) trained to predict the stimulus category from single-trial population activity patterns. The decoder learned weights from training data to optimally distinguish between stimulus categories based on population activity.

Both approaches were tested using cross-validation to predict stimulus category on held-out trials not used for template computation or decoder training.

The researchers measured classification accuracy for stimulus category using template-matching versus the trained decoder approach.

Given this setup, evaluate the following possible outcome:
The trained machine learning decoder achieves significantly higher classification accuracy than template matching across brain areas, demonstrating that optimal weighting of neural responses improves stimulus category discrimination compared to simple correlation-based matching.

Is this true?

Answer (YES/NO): YES